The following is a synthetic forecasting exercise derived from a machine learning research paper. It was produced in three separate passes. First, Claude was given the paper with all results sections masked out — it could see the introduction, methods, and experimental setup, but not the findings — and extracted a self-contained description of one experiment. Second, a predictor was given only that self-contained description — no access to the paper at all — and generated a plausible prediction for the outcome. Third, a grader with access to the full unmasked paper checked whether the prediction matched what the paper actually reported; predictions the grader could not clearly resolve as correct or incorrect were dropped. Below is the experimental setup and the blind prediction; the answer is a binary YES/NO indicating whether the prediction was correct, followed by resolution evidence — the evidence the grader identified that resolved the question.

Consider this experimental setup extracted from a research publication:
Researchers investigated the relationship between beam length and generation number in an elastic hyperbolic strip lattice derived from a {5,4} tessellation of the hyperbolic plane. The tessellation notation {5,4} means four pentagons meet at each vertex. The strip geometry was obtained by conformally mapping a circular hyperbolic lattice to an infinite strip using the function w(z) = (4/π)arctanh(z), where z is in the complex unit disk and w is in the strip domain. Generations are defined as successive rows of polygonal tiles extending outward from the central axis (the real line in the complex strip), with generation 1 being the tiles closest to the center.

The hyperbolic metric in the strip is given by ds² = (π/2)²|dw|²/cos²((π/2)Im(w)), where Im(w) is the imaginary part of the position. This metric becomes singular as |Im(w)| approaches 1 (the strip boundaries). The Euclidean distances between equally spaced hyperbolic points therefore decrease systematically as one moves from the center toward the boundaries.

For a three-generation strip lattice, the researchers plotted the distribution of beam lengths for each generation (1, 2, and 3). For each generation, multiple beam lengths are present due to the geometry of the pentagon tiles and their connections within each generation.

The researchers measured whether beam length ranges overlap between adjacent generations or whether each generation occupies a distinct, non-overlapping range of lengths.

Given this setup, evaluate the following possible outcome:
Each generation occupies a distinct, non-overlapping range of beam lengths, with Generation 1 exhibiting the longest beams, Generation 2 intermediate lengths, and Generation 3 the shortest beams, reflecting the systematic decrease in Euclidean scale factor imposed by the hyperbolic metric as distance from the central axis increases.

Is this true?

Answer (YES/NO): NO